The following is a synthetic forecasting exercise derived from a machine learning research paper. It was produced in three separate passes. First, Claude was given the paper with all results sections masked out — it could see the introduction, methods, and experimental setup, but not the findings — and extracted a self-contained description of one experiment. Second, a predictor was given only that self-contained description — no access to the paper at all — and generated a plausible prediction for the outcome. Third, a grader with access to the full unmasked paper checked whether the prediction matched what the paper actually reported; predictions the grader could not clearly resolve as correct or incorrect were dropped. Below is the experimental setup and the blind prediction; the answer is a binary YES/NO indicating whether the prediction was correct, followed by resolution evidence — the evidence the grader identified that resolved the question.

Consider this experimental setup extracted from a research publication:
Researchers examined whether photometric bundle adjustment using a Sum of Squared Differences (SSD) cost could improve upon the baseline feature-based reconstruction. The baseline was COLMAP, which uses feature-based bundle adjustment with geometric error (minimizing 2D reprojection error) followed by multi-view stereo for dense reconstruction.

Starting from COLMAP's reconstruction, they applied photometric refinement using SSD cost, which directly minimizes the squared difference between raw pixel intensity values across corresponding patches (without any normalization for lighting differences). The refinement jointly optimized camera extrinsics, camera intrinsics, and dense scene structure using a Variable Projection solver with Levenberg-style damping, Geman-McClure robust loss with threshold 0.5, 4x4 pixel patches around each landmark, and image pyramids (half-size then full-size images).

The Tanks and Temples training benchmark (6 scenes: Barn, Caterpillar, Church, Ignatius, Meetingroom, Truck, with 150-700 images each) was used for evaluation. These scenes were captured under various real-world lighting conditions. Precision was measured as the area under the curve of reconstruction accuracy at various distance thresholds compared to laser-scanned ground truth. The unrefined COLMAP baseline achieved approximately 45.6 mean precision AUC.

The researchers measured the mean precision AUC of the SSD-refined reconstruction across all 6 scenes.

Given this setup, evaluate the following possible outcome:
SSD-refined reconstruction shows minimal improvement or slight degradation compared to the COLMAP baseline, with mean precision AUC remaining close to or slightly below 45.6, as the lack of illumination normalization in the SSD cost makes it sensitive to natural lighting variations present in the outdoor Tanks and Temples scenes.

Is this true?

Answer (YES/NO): NO